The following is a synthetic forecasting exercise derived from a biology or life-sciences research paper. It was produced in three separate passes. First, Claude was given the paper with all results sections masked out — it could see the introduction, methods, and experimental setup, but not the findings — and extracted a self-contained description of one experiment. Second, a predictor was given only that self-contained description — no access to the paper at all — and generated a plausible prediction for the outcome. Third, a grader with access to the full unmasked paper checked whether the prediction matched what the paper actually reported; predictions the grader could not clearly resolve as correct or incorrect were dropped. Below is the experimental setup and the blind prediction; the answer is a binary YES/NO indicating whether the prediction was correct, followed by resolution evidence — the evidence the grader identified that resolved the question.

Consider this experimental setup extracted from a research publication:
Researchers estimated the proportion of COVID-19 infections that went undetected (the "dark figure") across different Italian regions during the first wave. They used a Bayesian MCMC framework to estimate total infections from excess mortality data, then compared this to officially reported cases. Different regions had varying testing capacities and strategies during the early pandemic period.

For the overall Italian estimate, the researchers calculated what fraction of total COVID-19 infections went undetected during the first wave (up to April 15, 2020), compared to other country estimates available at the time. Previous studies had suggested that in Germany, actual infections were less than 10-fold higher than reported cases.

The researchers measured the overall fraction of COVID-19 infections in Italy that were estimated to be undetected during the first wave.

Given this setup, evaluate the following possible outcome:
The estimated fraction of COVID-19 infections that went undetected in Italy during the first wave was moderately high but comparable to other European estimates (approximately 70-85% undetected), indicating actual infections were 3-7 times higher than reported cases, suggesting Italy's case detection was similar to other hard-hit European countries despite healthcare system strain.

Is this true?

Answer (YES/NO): NO